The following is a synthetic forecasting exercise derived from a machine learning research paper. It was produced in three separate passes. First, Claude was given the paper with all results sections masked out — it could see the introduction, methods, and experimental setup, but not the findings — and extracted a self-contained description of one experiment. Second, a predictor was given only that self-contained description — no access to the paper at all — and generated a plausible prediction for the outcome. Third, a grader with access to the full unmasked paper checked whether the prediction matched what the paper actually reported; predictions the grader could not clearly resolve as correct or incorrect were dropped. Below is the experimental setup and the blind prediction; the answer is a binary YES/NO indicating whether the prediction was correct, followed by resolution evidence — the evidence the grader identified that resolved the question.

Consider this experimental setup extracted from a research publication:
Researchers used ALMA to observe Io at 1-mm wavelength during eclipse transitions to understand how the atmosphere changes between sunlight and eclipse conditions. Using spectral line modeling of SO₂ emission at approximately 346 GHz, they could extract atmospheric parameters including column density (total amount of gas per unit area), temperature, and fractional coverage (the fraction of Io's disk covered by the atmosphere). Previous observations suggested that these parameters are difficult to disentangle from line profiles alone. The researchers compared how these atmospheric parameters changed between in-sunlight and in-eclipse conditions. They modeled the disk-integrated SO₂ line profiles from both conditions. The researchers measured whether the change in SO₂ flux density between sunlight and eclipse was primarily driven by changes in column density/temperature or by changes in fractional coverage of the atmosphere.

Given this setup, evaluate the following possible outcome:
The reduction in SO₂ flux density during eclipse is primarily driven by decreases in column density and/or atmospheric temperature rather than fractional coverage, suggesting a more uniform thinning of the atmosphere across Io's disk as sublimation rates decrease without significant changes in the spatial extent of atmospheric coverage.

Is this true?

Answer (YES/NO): NO